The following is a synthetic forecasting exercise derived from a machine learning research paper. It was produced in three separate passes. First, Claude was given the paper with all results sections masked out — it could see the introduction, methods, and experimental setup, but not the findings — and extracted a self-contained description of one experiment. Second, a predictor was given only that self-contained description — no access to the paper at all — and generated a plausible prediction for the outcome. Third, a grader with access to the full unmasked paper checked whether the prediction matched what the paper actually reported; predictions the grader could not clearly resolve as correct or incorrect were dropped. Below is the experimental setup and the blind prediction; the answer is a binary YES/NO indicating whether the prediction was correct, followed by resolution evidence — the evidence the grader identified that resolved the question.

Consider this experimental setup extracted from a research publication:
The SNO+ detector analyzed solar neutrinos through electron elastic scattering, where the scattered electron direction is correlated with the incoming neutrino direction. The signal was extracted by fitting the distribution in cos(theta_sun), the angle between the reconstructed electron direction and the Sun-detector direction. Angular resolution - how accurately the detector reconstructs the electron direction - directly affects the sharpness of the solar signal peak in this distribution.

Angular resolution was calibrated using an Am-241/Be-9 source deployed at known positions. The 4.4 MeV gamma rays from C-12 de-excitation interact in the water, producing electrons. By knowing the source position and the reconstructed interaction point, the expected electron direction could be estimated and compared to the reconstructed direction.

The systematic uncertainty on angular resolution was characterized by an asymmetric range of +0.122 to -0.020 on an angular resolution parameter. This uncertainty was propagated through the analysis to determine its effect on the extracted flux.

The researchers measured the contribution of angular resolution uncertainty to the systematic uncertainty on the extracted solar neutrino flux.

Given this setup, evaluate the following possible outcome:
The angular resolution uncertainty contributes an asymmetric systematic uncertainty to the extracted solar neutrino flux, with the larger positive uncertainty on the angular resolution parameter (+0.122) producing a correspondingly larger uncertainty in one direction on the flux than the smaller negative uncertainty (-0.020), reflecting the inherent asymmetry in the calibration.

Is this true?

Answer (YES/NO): YES